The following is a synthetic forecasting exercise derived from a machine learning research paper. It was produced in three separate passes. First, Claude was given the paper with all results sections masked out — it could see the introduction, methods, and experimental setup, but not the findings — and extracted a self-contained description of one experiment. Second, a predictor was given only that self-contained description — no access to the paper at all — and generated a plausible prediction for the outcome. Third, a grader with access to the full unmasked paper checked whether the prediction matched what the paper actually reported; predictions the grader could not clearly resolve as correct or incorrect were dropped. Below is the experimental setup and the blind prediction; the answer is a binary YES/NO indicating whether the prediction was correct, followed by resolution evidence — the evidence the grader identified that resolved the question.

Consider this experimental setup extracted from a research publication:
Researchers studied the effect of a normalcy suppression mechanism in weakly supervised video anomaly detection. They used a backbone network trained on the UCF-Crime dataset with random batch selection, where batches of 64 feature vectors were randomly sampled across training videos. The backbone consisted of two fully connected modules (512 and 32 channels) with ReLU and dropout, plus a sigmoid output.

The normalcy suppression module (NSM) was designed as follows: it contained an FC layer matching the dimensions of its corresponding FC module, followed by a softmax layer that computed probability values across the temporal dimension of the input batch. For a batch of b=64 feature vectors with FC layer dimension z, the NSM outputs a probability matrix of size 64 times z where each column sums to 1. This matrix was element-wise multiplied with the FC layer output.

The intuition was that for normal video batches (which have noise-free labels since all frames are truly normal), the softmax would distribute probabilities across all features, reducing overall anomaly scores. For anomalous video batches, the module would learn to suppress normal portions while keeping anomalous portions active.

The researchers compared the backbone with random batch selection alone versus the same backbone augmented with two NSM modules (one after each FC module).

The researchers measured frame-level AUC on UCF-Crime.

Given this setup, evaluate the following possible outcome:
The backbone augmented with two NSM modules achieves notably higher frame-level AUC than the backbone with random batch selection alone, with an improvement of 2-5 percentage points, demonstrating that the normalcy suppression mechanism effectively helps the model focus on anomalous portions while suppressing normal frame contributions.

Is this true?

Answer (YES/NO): YES